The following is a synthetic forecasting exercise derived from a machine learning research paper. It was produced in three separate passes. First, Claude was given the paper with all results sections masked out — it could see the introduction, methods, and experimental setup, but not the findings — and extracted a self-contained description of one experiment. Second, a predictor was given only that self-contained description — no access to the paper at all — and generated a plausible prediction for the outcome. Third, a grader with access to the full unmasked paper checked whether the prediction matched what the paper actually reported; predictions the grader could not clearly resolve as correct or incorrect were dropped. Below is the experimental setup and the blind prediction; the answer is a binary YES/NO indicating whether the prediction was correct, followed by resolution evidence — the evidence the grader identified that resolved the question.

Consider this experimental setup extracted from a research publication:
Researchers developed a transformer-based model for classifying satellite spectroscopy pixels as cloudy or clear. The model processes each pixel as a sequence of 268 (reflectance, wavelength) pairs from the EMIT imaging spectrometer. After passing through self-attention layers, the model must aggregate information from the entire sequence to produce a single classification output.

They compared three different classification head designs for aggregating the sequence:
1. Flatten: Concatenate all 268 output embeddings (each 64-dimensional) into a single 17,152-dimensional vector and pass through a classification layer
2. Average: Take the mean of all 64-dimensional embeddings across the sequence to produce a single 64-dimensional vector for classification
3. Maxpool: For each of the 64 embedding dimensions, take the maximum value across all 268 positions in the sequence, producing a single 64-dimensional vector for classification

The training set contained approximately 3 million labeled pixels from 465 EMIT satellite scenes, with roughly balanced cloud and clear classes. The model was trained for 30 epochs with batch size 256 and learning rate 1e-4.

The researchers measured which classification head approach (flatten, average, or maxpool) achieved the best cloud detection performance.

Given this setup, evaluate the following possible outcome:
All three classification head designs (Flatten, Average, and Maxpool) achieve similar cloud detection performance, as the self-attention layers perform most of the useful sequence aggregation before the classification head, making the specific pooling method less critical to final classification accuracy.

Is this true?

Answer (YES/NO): NO